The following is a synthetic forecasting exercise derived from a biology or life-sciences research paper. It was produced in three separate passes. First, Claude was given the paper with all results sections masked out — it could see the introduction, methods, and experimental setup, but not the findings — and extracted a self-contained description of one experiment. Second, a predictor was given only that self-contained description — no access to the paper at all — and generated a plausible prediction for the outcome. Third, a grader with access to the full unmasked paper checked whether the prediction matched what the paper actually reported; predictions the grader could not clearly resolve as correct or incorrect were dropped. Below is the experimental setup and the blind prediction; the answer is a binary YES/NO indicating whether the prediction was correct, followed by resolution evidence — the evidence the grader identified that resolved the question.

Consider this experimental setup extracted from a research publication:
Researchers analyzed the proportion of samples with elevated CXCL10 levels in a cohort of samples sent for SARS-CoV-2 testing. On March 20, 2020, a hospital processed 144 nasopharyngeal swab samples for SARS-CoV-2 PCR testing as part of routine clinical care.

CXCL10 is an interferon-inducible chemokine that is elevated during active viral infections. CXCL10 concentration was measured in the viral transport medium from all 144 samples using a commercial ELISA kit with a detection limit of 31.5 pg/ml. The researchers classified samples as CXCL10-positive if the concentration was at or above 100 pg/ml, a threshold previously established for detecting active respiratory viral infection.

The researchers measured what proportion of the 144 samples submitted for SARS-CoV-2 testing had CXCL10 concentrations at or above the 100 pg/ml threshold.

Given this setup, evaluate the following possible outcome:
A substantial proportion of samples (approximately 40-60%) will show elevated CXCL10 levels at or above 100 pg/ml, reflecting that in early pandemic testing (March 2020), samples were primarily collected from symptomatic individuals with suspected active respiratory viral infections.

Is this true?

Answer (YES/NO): NO